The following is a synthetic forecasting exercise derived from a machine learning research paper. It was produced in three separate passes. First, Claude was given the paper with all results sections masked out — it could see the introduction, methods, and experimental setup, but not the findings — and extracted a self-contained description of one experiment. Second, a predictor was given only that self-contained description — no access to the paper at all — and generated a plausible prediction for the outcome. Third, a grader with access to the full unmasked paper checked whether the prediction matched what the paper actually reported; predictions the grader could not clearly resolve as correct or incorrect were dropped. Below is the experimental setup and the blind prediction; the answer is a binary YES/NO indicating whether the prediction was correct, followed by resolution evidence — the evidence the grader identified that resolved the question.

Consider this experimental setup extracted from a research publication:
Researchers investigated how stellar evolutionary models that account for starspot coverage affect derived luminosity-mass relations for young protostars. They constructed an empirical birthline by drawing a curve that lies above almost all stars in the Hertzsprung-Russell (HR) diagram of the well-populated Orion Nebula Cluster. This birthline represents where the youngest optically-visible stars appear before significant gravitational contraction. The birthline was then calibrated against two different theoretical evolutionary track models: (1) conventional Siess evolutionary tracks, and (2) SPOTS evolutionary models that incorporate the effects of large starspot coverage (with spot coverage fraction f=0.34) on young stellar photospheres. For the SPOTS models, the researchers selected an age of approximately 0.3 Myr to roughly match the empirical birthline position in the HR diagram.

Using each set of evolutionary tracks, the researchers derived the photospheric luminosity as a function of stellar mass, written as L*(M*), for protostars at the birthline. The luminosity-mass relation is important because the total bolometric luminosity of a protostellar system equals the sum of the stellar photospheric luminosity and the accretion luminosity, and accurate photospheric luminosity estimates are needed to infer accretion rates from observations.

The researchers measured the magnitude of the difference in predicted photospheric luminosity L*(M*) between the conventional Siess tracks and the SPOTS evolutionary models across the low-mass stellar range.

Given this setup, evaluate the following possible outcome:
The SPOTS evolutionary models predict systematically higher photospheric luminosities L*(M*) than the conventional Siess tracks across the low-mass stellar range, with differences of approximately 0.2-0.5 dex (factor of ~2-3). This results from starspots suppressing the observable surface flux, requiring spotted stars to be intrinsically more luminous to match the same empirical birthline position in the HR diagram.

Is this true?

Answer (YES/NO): NO